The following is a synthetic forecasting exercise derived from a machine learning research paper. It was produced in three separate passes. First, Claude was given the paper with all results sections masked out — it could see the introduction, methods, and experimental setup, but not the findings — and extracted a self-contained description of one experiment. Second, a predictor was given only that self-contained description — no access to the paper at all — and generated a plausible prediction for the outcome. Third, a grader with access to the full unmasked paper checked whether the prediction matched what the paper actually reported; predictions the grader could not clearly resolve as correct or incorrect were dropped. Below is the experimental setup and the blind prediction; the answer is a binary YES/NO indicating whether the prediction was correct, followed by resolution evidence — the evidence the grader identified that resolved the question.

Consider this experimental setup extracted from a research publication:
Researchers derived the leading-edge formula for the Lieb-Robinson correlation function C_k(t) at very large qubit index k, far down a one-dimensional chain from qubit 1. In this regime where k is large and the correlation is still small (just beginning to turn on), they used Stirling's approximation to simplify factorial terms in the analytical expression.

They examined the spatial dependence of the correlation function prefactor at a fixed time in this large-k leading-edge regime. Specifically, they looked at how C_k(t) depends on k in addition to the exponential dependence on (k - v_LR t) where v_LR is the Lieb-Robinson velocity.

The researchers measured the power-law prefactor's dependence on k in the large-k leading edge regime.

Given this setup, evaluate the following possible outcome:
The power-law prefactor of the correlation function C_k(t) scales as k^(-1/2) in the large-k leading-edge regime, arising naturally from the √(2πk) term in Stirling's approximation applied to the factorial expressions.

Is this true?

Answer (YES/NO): YES